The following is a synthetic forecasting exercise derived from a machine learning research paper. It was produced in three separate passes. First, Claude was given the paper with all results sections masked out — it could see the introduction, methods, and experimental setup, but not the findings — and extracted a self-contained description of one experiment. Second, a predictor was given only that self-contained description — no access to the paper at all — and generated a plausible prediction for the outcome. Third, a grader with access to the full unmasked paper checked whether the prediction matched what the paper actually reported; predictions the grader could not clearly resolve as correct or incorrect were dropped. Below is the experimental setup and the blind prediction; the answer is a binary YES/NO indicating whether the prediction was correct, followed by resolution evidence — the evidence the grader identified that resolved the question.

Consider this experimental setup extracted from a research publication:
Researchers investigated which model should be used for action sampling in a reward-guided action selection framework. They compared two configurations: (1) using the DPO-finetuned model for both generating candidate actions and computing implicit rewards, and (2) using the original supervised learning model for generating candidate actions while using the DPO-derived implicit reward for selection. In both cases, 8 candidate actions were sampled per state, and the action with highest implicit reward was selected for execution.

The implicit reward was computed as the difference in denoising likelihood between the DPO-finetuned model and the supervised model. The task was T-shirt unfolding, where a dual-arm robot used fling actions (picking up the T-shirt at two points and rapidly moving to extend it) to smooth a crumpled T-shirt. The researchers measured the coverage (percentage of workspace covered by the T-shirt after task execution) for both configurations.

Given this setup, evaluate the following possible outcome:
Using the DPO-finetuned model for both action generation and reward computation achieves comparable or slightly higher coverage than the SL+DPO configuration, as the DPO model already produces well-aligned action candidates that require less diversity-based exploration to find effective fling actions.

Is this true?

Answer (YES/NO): NO